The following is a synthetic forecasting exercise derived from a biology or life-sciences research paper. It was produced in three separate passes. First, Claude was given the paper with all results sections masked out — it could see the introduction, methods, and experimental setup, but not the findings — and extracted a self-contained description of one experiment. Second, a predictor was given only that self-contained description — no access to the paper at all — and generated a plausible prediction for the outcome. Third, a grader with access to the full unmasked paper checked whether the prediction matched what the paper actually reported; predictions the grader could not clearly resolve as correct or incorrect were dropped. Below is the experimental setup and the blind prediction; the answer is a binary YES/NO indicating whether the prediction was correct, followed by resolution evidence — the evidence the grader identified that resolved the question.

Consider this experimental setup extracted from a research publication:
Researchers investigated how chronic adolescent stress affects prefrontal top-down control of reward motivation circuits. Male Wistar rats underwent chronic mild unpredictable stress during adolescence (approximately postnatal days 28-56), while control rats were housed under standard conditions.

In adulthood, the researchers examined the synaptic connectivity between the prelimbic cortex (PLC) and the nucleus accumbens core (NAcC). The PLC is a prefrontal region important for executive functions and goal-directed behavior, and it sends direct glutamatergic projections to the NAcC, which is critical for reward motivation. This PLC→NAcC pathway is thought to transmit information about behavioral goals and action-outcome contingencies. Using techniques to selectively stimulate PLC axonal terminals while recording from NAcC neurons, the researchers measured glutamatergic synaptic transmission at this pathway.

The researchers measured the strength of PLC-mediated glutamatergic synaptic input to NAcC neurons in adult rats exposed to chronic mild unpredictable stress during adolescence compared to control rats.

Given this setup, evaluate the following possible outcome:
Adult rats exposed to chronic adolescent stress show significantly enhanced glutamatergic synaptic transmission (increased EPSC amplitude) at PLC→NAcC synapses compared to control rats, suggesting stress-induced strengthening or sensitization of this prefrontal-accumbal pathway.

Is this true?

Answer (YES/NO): NO